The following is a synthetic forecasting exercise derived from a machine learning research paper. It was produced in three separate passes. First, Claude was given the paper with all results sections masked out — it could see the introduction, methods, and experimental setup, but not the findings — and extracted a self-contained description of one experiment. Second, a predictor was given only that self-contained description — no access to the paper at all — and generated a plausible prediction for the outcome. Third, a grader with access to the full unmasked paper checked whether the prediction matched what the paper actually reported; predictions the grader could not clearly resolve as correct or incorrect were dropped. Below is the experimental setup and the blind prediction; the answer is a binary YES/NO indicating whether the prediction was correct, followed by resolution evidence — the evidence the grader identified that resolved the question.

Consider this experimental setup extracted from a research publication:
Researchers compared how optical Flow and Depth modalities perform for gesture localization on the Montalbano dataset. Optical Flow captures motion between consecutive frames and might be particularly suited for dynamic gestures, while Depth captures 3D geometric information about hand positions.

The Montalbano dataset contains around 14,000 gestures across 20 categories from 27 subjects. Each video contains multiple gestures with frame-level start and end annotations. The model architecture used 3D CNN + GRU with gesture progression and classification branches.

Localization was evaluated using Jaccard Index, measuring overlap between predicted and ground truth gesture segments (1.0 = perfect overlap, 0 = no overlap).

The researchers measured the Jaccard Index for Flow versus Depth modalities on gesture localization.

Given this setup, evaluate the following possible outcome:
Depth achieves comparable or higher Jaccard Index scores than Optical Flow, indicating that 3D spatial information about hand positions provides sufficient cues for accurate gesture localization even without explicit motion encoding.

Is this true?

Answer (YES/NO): YES